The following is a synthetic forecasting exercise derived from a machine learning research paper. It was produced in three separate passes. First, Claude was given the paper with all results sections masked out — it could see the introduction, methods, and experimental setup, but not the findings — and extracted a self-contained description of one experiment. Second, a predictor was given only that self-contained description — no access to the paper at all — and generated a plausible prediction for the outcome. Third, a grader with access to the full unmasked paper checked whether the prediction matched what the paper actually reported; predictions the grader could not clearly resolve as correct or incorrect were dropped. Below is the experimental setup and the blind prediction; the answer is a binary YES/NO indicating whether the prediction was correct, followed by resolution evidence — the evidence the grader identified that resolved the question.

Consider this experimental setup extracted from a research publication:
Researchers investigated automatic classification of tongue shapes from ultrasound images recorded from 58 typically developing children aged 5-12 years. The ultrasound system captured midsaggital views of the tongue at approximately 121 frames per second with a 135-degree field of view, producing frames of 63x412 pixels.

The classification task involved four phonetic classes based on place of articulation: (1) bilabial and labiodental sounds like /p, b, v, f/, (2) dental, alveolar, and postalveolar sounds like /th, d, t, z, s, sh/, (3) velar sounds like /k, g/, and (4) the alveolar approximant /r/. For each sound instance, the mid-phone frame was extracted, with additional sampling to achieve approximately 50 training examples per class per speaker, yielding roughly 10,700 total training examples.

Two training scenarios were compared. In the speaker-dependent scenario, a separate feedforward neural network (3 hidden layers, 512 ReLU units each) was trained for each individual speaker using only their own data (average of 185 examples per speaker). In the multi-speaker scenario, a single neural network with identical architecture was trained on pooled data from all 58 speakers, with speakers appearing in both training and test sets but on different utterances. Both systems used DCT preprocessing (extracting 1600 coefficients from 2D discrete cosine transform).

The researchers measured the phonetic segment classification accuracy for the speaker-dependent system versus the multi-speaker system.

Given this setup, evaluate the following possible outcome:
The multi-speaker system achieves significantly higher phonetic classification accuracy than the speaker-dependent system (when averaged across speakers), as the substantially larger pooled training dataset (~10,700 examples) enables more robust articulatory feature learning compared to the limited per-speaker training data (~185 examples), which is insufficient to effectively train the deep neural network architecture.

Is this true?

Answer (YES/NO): YES